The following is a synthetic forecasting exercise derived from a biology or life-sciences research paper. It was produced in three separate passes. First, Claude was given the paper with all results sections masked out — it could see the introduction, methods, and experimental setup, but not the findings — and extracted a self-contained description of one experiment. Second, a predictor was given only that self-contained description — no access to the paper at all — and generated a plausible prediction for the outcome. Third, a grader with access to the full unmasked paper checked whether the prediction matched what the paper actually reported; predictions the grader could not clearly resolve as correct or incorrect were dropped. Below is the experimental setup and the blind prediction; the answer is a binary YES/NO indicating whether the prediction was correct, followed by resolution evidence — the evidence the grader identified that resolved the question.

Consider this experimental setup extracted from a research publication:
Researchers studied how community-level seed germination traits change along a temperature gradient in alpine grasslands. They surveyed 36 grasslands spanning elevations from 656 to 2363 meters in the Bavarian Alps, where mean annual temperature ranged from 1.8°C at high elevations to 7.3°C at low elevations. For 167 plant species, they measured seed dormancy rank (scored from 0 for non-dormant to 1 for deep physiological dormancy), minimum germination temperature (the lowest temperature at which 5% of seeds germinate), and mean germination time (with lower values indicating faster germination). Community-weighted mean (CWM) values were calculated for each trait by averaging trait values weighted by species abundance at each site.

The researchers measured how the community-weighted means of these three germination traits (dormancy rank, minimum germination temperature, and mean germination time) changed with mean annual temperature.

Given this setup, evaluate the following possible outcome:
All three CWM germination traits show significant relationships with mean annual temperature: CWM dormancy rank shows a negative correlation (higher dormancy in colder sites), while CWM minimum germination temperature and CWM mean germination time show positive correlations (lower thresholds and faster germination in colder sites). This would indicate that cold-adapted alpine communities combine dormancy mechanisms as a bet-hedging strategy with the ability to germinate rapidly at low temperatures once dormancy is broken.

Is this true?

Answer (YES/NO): NO